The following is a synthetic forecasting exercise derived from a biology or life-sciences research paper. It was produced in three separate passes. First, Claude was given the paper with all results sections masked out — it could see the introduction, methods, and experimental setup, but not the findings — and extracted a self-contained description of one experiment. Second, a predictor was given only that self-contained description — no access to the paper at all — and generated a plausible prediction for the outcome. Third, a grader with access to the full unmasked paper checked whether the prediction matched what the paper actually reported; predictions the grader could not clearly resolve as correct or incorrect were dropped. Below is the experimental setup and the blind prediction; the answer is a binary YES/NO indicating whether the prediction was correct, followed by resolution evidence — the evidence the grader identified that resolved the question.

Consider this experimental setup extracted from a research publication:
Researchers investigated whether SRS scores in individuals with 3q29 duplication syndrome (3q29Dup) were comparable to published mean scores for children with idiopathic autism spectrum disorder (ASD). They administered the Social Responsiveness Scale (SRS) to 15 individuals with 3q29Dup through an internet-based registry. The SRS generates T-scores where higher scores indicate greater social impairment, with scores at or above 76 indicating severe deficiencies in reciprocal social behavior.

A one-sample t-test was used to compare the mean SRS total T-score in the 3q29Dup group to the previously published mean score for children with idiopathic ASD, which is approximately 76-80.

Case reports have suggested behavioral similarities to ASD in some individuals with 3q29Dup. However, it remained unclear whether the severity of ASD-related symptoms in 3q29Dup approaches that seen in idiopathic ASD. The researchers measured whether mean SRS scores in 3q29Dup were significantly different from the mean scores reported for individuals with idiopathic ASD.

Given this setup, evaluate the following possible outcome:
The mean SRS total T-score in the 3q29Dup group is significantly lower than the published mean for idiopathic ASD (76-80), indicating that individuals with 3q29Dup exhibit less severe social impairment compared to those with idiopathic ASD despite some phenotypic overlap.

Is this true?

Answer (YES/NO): NO